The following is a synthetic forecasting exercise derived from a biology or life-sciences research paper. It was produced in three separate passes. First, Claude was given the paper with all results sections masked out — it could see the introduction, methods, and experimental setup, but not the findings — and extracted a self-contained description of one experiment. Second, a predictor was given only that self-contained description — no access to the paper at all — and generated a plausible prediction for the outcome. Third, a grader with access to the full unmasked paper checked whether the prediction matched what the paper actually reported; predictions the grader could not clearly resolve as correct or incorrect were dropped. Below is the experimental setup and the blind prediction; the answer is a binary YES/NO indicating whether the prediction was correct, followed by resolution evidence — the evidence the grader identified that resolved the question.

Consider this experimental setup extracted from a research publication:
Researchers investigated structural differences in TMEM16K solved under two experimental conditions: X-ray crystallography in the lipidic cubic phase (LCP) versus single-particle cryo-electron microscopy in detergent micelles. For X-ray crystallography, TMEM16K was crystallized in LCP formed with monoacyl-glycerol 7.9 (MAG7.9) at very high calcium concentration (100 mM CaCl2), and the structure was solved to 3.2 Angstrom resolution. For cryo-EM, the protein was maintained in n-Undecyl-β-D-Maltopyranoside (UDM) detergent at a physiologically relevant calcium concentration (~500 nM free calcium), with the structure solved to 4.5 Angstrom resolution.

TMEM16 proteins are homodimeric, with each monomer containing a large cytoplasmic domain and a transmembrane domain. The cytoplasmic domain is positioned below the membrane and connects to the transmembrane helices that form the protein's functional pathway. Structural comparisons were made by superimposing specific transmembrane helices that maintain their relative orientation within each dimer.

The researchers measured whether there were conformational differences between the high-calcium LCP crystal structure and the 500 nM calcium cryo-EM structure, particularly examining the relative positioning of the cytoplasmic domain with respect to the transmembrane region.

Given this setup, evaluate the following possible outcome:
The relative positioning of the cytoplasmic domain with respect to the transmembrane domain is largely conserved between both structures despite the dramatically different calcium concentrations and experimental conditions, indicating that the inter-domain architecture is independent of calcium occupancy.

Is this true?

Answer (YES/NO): NO